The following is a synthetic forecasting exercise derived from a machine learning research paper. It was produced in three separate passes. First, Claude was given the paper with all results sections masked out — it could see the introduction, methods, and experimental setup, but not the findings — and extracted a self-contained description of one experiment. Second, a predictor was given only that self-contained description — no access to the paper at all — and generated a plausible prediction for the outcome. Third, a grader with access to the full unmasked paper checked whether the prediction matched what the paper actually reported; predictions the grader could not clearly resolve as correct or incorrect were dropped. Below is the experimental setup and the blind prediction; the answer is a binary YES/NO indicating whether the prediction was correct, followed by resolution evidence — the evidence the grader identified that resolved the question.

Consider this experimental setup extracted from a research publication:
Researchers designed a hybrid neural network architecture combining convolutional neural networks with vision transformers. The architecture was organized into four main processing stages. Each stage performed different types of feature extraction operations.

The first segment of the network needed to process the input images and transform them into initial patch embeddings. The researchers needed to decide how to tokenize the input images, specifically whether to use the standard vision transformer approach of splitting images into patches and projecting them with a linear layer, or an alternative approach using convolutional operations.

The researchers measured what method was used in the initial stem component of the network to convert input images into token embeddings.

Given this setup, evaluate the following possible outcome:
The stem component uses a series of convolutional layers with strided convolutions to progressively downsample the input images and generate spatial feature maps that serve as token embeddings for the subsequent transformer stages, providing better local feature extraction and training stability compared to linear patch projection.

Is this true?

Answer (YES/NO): YES